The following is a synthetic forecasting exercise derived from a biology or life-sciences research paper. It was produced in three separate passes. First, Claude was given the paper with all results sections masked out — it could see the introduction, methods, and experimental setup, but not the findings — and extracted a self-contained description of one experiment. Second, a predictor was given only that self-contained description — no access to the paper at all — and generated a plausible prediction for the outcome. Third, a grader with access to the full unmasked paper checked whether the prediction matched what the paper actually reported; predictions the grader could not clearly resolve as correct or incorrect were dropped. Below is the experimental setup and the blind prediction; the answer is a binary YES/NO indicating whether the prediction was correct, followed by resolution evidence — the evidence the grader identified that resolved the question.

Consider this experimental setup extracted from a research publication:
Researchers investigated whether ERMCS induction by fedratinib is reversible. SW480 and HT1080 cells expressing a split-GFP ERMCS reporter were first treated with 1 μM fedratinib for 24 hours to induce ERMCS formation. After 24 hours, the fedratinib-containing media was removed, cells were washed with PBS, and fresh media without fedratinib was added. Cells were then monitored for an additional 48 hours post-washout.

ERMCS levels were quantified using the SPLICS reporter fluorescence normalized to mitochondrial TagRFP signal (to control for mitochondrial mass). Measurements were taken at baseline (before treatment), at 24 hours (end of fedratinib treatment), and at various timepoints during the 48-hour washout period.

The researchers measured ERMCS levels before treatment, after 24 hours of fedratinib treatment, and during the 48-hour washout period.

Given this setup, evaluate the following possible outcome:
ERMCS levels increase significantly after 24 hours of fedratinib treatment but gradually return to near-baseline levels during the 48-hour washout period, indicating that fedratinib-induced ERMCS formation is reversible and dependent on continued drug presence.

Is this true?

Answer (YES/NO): YES